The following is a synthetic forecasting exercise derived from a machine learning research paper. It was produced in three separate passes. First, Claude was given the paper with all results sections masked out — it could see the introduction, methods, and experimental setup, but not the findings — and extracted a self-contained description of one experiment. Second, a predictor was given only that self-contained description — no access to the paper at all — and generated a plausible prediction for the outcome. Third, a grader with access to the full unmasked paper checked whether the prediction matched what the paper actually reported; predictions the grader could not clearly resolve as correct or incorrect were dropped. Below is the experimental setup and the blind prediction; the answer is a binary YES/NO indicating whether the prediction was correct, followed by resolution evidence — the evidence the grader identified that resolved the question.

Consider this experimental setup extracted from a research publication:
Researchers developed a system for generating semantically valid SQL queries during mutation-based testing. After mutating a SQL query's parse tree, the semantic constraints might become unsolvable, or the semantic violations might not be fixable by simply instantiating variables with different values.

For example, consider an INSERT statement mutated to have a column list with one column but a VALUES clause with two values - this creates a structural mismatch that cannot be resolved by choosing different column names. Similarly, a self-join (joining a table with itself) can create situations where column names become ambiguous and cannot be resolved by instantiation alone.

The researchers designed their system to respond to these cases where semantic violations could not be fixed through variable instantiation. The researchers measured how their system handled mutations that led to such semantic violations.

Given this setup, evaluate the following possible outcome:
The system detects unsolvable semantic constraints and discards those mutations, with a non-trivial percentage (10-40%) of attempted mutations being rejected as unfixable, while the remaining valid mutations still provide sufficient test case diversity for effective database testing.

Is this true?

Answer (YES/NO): NO